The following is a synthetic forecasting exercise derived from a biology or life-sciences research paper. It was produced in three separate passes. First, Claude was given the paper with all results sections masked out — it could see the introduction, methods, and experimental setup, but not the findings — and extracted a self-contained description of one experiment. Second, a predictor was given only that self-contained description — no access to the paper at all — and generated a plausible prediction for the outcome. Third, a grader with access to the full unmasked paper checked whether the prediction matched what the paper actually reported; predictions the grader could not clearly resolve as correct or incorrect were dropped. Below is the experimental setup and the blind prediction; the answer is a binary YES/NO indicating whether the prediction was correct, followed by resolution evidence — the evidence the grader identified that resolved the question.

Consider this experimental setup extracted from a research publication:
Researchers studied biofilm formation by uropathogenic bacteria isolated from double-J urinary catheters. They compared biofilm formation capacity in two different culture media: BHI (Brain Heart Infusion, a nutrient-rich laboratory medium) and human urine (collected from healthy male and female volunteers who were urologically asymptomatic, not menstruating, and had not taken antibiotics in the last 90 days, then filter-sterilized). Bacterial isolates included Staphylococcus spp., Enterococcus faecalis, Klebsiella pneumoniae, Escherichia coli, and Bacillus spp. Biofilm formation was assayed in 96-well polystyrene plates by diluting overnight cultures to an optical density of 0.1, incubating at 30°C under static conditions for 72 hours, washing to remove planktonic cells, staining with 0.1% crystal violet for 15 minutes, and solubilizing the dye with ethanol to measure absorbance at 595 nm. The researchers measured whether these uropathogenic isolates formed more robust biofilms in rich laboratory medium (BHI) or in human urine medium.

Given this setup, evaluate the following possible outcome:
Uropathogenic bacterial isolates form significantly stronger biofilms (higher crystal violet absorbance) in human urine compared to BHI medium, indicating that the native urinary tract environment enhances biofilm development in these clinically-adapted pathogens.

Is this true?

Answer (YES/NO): NO